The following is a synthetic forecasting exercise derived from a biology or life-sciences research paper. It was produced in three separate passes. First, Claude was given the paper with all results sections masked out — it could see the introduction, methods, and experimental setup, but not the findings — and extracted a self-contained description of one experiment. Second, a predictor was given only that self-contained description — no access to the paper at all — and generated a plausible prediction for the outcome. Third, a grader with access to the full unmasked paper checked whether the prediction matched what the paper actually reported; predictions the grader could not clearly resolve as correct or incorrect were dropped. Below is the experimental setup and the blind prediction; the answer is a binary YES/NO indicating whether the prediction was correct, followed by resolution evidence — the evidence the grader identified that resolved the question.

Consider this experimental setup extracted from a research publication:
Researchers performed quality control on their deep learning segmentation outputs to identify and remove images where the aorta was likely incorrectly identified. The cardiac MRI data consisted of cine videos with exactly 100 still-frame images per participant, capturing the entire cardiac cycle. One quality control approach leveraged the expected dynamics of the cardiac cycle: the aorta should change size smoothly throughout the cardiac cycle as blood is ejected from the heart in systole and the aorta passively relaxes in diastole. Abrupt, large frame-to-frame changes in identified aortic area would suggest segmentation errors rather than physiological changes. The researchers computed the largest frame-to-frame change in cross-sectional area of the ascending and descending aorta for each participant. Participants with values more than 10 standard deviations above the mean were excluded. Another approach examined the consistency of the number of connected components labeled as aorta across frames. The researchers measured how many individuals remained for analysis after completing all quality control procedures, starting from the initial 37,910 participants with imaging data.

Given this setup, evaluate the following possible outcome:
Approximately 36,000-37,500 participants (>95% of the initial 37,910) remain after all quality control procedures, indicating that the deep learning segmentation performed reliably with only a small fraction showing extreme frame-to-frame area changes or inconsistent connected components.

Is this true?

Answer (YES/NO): NO